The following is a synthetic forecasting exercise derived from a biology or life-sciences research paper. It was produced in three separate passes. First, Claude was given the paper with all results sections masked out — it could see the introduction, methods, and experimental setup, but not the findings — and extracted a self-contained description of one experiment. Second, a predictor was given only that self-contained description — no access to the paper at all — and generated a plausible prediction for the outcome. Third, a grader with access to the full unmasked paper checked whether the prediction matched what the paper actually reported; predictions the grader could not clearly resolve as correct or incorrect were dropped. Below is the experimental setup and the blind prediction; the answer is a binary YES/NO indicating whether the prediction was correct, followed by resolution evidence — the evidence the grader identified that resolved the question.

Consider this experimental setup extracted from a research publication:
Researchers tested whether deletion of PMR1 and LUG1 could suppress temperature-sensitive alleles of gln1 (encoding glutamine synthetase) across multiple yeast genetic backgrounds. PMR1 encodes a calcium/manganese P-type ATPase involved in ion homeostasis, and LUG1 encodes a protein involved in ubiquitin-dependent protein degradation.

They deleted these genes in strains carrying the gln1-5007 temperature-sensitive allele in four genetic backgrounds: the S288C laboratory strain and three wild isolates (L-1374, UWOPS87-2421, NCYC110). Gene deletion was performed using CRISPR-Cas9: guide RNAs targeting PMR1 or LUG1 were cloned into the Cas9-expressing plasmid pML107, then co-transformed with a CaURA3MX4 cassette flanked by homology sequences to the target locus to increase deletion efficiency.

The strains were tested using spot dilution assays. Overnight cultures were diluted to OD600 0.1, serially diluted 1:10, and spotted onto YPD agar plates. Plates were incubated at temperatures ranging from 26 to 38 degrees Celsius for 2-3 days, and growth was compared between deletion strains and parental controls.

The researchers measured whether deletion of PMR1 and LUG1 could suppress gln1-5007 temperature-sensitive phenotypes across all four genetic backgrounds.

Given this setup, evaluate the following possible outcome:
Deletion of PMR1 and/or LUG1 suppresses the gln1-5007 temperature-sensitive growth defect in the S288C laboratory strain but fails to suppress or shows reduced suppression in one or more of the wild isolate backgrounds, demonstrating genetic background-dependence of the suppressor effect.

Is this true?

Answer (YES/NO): NO